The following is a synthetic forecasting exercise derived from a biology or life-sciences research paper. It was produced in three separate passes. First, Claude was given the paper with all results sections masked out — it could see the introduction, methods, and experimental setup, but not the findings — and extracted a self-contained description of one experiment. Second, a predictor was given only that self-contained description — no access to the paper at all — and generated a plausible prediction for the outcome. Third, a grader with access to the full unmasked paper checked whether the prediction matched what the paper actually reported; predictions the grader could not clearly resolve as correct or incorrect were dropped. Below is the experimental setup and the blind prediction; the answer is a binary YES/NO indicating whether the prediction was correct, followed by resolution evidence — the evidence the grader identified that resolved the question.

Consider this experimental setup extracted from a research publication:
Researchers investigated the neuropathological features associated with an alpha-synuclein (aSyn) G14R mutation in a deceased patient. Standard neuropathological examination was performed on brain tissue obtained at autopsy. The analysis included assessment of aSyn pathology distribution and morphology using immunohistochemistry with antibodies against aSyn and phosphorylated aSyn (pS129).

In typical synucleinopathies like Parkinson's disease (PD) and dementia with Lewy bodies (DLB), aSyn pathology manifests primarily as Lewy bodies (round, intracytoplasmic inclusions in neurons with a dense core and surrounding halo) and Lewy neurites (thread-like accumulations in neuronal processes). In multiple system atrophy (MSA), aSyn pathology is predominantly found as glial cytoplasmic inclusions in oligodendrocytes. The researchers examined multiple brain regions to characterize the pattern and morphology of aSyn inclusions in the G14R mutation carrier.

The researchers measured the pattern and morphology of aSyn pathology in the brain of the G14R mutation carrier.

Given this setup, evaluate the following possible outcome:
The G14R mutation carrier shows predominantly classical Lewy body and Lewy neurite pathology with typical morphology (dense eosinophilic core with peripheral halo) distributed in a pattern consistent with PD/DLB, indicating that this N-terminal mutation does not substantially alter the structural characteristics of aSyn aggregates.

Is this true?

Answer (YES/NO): NO